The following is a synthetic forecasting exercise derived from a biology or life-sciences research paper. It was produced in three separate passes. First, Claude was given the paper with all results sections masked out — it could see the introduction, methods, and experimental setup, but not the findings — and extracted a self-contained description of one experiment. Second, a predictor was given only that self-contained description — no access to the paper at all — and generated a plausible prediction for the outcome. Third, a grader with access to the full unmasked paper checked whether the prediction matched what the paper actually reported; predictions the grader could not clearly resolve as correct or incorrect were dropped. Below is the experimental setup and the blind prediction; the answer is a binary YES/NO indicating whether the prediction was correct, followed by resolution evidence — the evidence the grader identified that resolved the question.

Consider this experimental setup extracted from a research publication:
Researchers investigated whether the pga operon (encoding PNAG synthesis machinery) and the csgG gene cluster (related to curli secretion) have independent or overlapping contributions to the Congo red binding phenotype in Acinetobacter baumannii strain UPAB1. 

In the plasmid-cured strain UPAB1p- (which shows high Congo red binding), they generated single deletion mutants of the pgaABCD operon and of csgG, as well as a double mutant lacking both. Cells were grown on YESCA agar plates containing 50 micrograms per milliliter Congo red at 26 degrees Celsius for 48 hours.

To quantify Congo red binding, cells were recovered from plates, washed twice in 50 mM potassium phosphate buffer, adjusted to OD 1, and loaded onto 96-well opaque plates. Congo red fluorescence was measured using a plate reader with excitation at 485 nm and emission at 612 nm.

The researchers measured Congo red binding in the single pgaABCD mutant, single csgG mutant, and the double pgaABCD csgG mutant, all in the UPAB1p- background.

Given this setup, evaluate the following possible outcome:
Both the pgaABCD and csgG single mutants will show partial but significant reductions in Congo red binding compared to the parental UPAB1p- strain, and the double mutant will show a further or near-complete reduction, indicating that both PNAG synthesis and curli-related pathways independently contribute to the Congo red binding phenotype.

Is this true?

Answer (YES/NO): NO